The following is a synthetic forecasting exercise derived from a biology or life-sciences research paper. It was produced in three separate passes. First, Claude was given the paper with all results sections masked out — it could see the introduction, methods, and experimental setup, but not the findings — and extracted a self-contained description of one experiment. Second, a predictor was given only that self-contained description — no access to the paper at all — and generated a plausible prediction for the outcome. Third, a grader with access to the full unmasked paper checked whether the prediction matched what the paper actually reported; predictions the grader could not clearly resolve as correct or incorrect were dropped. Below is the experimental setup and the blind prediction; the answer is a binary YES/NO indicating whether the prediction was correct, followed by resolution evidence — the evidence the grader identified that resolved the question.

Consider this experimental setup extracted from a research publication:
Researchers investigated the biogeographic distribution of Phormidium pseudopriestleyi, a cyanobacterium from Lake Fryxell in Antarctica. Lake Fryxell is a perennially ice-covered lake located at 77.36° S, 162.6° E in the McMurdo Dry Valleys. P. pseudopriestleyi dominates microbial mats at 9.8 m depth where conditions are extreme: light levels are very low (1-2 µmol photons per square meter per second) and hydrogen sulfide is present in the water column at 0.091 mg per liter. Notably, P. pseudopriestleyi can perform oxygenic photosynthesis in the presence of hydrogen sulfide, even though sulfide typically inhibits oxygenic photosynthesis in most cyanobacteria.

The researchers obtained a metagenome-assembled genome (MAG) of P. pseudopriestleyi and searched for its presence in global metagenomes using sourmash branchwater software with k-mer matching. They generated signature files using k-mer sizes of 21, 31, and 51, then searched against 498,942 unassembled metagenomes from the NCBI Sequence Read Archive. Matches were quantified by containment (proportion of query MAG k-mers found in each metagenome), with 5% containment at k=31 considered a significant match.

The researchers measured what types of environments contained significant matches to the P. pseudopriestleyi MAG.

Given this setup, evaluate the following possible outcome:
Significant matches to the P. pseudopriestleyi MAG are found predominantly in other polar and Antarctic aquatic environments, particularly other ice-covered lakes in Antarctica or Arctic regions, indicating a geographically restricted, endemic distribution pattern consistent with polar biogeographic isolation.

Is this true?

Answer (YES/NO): NO